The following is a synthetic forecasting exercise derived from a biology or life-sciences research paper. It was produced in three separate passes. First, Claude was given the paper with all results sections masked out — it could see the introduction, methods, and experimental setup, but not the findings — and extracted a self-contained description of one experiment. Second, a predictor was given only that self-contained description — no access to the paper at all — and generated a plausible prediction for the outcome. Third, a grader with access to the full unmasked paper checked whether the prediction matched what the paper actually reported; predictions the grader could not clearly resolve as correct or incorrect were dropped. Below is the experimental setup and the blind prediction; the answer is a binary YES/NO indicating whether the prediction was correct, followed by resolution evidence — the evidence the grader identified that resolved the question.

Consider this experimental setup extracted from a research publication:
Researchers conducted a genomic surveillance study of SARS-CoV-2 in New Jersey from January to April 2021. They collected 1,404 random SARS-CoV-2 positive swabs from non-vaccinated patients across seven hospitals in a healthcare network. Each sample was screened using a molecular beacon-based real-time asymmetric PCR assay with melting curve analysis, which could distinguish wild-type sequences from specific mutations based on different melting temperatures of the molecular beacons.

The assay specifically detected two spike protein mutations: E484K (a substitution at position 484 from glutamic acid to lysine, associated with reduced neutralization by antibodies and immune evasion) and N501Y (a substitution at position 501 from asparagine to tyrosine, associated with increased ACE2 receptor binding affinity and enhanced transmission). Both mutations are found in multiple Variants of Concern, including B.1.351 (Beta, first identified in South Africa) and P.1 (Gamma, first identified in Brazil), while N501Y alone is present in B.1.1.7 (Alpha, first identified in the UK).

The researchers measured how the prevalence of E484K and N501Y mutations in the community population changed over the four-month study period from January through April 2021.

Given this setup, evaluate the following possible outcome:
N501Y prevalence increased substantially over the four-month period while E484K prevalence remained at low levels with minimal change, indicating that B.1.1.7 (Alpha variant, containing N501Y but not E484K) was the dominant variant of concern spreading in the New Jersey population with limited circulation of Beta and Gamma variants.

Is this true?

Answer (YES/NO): NO